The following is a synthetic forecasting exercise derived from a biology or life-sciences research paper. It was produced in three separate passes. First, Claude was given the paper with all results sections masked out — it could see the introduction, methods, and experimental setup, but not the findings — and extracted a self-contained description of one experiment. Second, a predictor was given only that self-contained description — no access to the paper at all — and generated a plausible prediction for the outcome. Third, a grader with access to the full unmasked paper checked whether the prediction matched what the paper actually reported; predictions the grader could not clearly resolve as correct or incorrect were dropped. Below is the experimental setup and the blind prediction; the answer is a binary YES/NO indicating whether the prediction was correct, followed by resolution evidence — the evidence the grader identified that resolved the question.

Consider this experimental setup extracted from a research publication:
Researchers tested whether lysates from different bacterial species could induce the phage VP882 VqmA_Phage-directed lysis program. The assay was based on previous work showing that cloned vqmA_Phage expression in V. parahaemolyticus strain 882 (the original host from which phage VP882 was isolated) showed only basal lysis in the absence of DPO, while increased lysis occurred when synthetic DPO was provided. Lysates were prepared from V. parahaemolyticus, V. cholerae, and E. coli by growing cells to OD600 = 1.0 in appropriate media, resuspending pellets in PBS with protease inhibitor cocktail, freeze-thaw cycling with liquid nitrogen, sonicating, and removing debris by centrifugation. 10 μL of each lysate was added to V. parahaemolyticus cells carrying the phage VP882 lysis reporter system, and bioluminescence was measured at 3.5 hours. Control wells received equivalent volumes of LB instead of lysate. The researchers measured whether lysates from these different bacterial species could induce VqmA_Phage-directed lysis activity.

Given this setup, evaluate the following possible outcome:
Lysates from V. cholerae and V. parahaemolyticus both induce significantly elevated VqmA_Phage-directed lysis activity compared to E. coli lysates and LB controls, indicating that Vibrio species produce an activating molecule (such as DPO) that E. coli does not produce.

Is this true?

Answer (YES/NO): NO